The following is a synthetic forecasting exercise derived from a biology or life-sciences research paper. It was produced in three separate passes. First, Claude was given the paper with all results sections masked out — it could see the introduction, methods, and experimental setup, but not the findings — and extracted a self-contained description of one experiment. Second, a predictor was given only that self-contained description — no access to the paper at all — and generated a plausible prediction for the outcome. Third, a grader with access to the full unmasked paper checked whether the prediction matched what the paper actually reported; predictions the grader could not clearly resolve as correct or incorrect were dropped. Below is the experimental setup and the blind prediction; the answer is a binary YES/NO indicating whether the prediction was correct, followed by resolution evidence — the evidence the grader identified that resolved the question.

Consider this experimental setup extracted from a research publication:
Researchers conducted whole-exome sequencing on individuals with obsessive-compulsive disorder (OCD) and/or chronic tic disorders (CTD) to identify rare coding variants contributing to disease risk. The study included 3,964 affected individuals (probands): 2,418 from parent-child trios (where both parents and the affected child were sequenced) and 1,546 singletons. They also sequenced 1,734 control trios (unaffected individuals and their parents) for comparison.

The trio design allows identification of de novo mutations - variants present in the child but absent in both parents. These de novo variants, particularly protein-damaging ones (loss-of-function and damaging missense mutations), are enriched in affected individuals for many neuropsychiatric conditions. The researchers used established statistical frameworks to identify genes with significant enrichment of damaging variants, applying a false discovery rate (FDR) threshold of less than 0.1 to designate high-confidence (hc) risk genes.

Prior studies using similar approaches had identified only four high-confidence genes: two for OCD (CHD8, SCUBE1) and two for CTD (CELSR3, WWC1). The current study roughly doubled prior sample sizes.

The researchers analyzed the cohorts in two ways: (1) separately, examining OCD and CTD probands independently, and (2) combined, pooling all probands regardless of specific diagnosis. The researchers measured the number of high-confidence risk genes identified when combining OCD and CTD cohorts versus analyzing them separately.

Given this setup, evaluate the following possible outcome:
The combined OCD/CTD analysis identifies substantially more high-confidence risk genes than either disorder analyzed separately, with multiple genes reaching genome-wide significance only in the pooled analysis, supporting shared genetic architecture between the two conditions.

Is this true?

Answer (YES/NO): YES